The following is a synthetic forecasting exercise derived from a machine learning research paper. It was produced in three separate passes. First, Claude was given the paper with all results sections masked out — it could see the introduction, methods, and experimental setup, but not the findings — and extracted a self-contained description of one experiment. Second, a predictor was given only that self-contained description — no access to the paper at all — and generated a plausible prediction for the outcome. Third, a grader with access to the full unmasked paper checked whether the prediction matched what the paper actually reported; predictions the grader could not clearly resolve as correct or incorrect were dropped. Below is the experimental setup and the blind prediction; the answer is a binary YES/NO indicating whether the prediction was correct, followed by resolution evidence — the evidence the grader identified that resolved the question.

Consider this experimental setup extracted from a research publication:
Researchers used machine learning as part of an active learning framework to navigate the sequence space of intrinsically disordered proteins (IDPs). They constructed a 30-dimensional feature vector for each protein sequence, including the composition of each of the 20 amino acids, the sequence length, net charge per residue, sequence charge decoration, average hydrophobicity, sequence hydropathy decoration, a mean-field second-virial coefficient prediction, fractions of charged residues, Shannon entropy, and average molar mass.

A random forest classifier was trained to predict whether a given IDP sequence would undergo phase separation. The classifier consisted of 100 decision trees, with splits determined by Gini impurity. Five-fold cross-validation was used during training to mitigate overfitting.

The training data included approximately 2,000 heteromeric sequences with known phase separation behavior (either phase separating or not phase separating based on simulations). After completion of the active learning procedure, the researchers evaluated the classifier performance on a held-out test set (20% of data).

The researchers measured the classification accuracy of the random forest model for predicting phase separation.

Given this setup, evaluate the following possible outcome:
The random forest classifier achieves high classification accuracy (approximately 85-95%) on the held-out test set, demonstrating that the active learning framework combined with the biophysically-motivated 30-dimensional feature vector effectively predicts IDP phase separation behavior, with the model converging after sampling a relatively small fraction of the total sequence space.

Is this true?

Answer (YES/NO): NO